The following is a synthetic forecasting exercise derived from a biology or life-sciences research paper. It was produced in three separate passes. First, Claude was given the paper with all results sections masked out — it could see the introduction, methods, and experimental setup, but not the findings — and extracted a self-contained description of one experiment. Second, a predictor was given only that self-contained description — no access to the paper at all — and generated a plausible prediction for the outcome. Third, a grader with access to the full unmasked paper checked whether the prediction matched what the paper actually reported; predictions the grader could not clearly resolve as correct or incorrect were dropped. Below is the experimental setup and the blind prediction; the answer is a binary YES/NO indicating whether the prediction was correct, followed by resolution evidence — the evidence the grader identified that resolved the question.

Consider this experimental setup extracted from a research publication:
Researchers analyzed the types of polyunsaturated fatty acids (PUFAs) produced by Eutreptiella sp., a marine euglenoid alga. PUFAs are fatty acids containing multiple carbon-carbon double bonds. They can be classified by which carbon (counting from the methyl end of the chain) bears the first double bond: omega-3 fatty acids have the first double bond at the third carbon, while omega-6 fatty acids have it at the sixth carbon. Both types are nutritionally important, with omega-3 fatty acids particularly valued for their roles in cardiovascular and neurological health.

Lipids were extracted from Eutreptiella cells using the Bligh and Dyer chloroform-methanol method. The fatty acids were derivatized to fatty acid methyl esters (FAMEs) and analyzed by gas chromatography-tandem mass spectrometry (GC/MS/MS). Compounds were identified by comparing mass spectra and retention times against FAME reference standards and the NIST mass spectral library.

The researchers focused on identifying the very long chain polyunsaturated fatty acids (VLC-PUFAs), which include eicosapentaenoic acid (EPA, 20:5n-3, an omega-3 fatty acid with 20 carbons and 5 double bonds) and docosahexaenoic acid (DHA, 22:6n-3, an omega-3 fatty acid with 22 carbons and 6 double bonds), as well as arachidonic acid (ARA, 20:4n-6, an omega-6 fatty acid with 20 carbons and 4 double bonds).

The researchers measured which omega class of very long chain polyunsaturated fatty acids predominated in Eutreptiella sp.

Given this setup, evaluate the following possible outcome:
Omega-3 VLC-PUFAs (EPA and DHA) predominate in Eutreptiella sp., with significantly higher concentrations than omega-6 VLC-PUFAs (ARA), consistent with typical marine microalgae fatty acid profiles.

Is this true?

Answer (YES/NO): YES